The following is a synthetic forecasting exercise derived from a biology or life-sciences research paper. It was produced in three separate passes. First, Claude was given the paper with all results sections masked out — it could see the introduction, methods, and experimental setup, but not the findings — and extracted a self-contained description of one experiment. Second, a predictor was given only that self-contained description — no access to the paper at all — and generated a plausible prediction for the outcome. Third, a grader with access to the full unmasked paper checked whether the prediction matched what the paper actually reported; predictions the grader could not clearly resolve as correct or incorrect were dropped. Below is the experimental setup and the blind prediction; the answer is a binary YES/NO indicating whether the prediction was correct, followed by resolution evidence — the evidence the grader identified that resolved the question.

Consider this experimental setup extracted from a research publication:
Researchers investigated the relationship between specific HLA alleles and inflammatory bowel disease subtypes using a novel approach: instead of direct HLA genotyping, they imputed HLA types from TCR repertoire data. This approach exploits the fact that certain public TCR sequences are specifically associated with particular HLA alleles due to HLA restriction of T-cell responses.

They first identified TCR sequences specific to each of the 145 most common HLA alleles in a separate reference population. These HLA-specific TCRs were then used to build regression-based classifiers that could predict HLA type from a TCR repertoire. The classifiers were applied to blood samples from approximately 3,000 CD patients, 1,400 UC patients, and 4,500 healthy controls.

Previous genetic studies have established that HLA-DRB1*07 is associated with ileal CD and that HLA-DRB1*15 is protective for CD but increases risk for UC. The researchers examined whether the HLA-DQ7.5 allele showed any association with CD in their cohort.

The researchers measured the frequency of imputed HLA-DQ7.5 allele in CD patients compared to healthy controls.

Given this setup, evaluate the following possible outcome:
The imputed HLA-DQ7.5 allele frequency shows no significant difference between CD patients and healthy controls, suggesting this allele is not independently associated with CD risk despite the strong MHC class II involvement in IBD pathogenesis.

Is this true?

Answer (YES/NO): NO